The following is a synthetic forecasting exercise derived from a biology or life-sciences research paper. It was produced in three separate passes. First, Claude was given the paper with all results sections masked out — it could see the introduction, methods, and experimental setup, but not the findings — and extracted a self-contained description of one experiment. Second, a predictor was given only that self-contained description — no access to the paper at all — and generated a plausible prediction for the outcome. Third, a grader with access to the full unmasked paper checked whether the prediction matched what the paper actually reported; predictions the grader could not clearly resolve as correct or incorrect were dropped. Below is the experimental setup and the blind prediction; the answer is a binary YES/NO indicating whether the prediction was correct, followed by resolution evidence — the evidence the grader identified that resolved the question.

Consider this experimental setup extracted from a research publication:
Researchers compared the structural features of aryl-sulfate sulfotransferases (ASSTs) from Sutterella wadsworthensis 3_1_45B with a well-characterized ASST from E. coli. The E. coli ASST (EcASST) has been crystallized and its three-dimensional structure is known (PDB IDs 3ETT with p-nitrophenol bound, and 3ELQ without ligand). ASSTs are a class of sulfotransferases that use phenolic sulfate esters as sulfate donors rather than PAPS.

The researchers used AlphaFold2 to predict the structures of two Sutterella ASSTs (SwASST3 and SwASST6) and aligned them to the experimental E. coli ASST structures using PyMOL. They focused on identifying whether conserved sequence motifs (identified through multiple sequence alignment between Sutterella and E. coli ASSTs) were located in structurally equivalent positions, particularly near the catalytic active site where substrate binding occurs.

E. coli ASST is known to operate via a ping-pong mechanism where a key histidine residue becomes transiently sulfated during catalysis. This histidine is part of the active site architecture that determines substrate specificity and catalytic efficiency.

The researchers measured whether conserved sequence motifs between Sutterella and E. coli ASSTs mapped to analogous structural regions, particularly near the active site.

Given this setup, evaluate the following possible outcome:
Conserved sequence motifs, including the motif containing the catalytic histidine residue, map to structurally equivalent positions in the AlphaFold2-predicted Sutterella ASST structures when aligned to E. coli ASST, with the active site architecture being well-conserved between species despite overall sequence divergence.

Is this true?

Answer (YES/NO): NO